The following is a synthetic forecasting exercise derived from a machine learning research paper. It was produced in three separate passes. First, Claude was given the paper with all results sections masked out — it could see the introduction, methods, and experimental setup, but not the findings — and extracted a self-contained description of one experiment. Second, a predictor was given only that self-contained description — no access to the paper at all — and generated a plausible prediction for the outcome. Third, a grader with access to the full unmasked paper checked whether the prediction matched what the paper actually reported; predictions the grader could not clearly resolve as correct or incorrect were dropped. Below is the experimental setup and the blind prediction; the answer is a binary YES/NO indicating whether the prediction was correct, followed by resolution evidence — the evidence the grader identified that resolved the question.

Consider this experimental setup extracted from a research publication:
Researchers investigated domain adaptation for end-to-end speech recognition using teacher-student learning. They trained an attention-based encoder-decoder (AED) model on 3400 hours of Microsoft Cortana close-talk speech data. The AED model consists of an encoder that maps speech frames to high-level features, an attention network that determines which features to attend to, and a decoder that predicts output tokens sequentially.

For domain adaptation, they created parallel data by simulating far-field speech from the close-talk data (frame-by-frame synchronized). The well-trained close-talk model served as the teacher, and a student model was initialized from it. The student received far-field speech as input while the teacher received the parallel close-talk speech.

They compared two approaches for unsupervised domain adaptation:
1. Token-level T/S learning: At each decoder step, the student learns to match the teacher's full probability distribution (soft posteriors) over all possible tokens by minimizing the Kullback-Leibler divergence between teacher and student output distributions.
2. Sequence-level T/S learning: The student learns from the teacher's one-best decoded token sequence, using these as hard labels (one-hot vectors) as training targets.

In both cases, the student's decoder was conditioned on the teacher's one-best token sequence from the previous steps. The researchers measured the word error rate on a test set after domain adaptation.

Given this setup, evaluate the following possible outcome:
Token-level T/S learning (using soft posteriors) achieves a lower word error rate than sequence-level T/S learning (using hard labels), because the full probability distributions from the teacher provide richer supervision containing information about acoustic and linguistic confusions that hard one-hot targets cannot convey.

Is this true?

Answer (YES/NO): YES